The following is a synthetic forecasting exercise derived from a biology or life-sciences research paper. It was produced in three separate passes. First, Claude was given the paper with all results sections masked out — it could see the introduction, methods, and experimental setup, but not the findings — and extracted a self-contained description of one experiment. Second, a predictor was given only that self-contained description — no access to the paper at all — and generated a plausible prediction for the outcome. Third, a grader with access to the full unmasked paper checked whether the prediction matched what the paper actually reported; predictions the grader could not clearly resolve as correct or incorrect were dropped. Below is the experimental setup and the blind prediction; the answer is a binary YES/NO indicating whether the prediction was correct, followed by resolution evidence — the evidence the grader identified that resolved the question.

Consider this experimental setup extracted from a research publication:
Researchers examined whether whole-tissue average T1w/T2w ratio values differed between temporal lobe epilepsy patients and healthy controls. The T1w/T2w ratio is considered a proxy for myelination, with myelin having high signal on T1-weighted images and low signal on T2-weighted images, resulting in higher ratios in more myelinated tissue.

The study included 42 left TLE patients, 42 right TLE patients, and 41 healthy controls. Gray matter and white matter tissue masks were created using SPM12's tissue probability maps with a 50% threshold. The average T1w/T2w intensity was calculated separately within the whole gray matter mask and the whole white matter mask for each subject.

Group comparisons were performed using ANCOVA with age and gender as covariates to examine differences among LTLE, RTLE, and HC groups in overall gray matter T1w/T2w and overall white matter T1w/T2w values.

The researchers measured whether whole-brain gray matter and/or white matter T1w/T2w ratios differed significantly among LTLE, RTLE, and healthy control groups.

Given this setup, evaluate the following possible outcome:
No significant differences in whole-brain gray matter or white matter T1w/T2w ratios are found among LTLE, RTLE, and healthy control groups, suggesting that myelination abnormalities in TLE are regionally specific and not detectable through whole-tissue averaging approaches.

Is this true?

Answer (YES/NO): NO